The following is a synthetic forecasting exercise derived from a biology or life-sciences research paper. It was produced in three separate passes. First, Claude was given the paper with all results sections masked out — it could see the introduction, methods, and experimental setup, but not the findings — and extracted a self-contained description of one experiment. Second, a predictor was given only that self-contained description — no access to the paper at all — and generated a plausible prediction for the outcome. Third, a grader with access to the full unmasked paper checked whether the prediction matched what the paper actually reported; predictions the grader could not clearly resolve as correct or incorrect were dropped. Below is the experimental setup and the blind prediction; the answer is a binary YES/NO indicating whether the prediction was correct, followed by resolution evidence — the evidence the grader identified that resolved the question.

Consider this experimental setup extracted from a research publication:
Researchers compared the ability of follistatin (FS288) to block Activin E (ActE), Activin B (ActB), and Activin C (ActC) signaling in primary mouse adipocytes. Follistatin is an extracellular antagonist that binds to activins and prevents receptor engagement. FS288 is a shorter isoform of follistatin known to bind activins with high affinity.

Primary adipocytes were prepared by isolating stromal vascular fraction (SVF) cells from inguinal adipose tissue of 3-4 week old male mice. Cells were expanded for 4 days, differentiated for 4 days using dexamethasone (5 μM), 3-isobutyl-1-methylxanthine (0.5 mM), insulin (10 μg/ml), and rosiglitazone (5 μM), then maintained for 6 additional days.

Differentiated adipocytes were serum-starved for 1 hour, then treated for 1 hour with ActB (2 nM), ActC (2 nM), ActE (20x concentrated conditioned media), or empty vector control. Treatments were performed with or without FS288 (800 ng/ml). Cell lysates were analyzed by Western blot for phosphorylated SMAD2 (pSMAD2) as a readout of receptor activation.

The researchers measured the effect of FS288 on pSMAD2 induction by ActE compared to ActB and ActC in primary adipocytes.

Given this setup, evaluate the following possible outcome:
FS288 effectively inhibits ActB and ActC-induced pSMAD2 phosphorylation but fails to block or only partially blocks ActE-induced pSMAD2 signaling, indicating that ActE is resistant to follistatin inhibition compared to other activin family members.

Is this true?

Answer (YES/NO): NO